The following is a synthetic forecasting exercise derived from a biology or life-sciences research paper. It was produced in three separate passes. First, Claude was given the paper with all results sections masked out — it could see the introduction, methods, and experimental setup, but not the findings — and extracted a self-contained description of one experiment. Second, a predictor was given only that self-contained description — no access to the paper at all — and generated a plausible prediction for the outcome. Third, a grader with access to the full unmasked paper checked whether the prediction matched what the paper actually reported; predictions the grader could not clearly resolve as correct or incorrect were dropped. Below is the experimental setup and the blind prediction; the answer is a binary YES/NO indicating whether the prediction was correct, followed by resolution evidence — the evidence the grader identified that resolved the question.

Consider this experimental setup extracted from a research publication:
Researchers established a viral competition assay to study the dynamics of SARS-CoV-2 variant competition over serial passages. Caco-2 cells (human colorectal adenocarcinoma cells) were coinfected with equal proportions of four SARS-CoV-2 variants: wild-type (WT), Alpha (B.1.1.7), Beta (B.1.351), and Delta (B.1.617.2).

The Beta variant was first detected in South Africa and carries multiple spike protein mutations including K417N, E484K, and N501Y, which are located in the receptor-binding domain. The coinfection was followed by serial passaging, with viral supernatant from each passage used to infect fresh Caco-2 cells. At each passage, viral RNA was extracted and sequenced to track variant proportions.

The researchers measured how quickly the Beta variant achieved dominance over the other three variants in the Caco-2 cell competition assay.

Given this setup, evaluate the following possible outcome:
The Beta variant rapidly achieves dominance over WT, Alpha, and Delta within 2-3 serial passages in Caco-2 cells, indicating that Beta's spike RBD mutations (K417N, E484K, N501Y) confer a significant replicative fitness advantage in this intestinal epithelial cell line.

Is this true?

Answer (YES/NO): YES